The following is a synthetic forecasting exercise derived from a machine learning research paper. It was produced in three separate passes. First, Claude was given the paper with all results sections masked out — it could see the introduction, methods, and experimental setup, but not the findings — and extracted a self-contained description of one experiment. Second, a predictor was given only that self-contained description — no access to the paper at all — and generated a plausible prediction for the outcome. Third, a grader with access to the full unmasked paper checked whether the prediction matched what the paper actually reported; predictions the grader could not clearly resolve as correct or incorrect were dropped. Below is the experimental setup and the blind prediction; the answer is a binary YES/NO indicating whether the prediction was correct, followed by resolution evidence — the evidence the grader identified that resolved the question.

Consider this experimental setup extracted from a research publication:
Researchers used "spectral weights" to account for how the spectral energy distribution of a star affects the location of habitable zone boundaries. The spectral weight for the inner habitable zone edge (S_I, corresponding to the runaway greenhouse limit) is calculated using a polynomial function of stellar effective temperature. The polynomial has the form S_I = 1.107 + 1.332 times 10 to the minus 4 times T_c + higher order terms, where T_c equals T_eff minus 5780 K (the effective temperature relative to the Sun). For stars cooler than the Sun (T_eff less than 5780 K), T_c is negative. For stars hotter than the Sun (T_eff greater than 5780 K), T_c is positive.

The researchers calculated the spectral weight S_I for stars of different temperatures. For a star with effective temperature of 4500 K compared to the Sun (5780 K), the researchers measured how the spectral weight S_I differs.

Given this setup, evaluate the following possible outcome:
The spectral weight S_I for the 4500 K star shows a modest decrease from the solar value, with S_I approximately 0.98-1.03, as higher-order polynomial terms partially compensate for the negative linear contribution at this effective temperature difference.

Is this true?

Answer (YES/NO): NO